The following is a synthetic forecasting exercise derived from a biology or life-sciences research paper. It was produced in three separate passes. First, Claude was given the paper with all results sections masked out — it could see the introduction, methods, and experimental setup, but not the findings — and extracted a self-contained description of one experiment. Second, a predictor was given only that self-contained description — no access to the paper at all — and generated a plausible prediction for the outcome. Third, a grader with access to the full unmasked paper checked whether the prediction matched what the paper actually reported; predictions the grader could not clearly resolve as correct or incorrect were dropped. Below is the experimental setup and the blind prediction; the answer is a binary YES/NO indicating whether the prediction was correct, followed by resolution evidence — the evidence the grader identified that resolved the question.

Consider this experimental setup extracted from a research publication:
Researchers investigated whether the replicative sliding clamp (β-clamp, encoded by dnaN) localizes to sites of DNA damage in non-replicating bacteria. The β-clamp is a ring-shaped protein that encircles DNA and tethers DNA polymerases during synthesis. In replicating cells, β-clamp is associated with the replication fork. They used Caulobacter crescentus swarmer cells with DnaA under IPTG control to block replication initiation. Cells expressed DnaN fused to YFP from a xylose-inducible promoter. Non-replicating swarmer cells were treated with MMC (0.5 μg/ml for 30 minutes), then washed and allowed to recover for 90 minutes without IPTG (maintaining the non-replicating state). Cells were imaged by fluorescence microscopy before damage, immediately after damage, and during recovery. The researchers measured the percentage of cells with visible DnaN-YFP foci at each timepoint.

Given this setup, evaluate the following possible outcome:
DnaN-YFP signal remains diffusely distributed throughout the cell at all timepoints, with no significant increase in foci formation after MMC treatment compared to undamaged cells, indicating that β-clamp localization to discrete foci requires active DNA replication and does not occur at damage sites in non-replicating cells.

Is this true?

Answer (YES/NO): NO